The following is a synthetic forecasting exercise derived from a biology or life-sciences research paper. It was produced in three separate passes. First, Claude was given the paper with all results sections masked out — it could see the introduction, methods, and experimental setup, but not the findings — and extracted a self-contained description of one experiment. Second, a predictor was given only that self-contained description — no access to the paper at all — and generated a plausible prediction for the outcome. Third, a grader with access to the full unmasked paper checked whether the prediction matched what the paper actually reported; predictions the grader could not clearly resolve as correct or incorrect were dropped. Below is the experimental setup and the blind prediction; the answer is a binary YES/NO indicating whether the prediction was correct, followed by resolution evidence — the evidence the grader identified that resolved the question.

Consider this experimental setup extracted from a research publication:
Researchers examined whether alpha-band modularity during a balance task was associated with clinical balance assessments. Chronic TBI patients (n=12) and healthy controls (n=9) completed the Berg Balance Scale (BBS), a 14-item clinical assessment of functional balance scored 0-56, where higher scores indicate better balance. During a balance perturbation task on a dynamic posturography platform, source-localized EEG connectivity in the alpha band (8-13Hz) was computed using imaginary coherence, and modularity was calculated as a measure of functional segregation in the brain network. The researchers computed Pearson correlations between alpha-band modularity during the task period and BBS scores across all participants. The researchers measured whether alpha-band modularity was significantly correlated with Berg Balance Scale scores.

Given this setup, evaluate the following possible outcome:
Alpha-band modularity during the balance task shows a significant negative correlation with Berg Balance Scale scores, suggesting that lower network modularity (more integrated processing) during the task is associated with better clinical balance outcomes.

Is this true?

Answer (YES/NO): NO